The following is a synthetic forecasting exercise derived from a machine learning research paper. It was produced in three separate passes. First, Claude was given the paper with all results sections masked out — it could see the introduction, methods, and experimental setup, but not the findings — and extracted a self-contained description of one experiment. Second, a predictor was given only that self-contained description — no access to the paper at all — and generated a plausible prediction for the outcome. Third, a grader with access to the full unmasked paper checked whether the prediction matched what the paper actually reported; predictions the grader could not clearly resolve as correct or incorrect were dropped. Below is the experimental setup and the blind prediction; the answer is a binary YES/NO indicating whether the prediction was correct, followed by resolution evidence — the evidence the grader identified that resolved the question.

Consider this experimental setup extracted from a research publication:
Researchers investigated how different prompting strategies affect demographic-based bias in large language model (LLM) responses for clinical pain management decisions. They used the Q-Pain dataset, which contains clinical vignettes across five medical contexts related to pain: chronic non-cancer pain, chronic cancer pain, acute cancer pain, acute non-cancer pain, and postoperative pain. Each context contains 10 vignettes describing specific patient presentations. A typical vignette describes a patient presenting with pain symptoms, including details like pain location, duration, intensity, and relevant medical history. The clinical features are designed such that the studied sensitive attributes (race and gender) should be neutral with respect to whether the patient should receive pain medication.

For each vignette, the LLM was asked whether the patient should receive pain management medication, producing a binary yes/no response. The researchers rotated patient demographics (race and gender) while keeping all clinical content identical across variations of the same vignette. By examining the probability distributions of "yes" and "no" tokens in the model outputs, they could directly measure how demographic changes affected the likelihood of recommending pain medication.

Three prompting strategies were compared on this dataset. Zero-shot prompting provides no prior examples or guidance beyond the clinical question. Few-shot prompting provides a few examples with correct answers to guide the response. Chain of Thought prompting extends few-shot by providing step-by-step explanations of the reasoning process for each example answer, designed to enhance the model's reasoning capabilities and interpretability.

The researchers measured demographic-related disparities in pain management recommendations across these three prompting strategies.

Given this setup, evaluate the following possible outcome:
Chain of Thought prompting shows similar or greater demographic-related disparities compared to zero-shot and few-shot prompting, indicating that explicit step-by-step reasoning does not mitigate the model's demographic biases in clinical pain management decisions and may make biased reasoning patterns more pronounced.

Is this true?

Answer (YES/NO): NO